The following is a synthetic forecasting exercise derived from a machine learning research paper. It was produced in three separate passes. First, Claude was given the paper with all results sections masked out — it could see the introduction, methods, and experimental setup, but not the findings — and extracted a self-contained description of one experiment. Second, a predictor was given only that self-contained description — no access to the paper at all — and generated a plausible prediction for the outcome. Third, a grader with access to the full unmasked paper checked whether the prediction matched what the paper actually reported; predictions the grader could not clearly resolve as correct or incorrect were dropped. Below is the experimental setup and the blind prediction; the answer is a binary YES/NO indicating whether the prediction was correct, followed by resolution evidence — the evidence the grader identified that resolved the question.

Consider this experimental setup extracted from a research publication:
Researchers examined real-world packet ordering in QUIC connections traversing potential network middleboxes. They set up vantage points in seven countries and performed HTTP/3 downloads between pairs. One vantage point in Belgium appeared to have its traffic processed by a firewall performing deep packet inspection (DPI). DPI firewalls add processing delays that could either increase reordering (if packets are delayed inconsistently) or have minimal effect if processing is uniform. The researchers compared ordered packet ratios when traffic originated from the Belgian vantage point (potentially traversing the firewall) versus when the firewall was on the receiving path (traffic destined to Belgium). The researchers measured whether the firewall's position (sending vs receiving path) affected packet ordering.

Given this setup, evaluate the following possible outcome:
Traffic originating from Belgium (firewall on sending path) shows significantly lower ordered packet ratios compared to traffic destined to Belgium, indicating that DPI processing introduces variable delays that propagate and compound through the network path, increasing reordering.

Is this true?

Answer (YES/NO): YES